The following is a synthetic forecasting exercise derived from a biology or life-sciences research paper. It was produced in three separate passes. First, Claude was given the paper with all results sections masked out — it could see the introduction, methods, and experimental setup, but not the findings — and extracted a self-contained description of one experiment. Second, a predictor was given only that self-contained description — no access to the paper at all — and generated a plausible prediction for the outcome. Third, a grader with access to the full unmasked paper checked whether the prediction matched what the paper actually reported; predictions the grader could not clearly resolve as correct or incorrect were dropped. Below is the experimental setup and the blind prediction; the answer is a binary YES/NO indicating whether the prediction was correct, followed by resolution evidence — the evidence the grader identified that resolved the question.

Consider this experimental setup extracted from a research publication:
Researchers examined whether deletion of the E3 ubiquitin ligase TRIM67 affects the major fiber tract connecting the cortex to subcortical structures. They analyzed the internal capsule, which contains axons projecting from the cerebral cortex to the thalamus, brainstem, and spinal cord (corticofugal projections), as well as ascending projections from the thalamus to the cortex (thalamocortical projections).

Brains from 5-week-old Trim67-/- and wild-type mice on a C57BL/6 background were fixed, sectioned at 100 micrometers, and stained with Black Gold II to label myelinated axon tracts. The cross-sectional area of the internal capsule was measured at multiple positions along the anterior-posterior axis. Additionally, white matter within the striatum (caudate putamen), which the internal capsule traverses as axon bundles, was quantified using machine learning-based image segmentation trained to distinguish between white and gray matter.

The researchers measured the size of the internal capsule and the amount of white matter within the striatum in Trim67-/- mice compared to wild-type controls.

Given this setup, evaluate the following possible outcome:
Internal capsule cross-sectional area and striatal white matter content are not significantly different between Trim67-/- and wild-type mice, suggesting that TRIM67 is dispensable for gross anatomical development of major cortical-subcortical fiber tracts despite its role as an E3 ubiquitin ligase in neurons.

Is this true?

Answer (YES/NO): NO